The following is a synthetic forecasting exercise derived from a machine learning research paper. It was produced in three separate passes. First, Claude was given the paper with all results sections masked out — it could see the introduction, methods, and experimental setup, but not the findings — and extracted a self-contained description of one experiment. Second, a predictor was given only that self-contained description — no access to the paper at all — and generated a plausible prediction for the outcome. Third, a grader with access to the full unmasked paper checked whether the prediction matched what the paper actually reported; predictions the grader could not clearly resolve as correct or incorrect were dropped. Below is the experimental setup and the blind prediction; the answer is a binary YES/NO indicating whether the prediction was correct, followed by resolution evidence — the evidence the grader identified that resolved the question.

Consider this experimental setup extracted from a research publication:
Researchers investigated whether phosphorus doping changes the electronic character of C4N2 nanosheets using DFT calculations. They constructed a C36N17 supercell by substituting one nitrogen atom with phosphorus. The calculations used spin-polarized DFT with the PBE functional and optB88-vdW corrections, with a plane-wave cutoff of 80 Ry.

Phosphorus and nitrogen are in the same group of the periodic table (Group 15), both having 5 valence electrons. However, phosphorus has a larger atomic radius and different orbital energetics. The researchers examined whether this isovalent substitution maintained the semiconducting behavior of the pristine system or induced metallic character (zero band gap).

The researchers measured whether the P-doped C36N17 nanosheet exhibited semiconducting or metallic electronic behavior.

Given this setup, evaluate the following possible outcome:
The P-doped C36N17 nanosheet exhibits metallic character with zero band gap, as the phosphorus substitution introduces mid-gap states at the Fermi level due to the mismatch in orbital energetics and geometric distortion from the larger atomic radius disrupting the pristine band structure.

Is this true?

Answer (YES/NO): NO